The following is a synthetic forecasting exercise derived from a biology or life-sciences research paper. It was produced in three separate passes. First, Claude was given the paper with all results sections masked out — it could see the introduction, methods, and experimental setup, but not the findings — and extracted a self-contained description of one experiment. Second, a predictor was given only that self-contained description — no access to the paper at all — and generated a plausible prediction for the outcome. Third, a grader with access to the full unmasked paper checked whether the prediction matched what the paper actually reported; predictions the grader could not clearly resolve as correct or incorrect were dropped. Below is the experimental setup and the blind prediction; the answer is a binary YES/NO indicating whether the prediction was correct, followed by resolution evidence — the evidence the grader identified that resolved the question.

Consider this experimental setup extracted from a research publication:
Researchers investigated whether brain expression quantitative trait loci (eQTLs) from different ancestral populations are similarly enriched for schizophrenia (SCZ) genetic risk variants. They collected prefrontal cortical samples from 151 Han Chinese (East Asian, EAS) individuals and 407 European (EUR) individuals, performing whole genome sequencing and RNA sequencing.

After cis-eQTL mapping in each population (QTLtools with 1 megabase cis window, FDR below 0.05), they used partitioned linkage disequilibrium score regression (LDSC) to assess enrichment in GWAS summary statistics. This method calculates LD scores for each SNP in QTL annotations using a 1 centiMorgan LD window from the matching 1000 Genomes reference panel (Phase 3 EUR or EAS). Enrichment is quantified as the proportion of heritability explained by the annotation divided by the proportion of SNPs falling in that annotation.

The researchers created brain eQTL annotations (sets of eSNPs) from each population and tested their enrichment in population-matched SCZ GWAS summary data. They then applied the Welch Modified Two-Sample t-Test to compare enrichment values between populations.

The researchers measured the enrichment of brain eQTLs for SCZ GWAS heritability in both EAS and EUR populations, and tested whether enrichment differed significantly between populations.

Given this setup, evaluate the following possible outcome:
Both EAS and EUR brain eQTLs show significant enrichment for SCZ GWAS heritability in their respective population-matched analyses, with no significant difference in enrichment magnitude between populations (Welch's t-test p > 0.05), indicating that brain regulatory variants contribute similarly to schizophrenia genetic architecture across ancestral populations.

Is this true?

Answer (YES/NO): NO